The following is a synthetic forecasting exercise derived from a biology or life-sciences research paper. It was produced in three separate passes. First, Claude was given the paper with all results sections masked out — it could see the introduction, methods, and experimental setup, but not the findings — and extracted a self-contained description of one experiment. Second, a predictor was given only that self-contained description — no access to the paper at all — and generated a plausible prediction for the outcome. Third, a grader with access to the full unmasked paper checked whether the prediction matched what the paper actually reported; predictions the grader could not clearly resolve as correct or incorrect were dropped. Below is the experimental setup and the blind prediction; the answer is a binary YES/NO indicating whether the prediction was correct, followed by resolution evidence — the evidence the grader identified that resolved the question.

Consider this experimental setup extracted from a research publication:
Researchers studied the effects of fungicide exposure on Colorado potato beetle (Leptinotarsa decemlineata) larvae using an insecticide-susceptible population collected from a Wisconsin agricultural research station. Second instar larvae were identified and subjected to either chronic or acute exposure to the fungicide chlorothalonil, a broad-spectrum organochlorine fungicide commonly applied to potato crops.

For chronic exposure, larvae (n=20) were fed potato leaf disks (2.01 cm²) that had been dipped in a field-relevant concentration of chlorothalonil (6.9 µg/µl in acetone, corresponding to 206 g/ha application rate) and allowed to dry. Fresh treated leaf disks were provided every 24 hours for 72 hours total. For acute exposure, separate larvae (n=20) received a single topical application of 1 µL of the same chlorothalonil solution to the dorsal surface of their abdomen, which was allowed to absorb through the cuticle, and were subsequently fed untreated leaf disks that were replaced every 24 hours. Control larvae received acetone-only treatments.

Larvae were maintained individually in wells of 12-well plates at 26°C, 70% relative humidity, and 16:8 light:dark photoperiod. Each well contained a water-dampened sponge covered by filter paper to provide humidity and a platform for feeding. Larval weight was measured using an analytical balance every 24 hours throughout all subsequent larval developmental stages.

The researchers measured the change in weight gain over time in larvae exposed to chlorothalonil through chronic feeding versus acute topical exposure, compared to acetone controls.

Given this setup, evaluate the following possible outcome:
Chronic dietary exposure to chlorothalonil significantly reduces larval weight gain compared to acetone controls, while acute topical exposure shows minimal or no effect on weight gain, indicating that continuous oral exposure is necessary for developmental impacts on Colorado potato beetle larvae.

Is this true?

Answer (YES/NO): YES